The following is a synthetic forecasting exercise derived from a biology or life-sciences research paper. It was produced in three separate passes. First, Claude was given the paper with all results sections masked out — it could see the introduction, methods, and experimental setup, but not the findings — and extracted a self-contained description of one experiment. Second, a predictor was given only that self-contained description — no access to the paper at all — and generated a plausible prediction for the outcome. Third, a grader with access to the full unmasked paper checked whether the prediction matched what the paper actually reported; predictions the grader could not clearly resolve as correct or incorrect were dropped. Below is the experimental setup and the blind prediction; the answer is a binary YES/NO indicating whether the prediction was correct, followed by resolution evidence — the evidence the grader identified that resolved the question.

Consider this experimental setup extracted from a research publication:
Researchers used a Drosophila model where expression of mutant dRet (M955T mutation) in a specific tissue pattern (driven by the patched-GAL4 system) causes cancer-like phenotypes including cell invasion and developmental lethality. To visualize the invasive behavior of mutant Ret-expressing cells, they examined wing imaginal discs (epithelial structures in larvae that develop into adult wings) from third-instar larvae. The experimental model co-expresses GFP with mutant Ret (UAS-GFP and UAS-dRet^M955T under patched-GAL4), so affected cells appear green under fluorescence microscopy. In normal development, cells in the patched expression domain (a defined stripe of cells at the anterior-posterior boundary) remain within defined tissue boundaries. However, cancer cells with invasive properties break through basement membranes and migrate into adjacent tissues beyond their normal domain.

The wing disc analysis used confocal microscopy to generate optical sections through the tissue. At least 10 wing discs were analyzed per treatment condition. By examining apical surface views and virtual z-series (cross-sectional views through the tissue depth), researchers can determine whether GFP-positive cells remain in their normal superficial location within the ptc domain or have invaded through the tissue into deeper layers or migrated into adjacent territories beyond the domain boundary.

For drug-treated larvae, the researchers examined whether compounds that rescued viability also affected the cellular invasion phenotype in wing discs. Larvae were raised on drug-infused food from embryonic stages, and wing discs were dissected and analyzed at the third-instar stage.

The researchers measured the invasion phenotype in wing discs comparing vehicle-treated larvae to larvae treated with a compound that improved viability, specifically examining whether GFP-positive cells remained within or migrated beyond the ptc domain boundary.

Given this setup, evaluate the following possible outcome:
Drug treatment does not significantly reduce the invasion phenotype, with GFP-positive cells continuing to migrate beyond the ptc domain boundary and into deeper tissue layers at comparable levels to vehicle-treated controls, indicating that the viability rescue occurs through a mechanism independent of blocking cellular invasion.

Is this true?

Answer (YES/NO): NO